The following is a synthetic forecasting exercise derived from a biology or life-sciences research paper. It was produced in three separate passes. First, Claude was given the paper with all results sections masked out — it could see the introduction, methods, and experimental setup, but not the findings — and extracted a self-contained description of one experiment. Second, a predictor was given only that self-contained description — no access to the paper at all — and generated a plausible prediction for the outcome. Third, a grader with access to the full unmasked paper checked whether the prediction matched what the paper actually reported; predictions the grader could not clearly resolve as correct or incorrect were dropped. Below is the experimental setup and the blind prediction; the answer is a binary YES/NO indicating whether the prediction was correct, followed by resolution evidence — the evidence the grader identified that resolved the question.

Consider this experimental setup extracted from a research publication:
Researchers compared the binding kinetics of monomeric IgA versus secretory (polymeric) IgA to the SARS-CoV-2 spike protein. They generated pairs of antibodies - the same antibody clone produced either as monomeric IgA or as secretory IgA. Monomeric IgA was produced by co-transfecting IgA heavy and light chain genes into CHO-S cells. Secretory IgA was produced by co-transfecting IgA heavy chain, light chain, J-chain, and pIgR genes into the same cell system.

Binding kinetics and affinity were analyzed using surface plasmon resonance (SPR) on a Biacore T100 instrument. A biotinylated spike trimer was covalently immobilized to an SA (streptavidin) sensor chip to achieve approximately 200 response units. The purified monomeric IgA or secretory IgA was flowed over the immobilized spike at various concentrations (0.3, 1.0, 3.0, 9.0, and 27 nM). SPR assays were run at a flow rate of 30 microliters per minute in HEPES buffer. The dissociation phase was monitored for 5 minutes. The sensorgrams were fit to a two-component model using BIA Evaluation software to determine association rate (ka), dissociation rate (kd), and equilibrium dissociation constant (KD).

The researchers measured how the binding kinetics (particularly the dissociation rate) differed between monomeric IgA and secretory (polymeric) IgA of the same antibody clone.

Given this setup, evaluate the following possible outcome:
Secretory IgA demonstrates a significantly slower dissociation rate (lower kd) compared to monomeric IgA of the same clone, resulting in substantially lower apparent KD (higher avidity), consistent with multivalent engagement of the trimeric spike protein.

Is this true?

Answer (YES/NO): NO